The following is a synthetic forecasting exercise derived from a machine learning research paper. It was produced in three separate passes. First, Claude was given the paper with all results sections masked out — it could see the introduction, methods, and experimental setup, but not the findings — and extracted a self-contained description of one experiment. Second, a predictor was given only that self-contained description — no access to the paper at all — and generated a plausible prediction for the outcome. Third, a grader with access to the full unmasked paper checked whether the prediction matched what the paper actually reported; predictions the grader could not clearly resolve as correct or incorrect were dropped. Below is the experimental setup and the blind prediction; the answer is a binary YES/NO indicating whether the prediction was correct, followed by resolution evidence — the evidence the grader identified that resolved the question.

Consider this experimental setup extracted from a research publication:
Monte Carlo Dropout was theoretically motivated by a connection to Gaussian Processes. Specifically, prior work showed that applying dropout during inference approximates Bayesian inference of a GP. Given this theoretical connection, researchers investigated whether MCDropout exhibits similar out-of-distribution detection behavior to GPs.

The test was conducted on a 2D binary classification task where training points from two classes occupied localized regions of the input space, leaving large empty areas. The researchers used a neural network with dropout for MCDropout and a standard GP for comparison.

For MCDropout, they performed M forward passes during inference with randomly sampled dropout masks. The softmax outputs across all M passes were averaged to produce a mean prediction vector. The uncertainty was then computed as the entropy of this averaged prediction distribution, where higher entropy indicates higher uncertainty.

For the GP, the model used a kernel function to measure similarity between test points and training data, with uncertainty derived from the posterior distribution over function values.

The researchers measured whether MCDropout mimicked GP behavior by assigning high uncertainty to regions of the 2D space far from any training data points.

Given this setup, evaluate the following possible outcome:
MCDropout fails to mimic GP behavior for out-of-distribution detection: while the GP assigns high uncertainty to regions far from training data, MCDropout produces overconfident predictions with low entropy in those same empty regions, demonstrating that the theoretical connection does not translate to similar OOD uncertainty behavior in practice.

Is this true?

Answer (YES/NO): YES